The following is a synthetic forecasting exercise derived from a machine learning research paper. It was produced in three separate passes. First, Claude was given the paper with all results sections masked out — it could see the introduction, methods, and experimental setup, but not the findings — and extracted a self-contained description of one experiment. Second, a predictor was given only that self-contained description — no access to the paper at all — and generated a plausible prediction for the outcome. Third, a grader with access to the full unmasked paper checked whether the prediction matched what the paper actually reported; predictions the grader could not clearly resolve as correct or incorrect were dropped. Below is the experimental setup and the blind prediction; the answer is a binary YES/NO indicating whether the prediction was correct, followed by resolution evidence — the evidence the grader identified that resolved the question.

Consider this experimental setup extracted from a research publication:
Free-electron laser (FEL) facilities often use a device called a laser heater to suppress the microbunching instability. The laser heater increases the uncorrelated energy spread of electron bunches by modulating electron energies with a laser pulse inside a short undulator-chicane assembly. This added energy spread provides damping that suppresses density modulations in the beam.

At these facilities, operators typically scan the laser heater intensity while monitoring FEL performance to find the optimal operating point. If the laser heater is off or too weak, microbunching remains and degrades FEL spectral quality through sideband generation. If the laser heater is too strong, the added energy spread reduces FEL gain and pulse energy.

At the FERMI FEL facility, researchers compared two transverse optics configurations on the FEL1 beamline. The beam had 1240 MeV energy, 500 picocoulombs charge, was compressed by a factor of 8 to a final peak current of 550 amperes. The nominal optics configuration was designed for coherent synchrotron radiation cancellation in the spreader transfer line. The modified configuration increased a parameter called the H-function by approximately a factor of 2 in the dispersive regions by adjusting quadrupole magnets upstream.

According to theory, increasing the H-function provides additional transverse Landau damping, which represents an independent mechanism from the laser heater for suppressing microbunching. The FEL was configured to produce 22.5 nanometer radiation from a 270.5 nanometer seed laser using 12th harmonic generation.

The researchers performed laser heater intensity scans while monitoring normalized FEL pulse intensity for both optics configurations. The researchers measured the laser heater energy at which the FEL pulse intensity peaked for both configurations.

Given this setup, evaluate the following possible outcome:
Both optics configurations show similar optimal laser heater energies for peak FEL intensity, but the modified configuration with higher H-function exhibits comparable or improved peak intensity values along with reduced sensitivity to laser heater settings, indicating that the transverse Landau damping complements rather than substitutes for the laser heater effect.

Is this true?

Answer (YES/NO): NO